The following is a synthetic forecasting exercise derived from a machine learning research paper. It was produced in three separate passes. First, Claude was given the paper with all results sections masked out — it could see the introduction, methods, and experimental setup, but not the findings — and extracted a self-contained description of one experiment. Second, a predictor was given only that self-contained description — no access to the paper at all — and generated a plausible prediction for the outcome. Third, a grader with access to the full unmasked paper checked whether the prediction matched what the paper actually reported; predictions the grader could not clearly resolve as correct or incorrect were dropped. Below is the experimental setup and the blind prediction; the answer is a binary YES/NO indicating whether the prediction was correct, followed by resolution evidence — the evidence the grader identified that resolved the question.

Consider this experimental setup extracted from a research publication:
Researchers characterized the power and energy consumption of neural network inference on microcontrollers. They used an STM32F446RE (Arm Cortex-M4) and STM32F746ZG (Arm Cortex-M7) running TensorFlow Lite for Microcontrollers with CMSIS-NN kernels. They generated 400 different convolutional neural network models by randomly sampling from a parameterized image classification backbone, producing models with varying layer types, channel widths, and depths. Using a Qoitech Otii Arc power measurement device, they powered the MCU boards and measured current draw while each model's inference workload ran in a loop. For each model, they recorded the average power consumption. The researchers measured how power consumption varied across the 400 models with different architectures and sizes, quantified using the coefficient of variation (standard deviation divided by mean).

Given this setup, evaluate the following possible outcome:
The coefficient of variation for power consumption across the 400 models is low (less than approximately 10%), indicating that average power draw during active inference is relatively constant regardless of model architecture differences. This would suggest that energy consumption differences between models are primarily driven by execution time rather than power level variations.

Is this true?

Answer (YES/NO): YES